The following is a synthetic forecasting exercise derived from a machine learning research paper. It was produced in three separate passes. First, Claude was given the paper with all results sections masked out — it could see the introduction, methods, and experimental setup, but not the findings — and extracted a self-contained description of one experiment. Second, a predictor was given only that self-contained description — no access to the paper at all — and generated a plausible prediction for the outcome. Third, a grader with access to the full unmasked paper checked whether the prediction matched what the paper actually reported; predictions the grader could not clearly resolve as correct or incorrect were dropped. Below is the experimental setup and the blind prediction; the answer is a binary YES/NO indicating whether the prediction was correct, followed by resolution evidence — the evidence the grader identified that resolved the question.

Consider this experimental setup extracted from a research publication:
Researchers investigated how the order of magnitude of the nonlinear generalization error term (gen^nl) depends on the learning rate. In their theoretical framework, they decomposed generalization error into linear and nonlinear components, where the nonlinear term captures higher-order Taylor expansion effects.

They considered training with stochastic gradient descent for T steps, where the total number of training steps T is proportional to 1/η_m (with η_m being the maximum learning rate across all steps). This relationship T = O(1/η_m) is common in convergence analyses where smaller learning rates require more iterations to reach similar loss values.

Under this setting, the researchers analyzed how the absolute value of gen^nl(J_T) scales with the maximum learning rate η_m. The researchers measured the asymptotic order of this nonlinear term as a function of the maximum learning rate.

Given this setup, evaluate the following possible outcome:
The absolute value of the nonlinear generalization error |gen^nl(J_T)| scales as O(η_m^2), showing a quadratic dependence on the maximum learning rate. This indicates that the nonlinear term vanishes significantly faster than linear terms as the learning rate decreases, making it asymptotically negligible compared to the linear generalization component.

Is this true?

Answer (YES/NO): NO